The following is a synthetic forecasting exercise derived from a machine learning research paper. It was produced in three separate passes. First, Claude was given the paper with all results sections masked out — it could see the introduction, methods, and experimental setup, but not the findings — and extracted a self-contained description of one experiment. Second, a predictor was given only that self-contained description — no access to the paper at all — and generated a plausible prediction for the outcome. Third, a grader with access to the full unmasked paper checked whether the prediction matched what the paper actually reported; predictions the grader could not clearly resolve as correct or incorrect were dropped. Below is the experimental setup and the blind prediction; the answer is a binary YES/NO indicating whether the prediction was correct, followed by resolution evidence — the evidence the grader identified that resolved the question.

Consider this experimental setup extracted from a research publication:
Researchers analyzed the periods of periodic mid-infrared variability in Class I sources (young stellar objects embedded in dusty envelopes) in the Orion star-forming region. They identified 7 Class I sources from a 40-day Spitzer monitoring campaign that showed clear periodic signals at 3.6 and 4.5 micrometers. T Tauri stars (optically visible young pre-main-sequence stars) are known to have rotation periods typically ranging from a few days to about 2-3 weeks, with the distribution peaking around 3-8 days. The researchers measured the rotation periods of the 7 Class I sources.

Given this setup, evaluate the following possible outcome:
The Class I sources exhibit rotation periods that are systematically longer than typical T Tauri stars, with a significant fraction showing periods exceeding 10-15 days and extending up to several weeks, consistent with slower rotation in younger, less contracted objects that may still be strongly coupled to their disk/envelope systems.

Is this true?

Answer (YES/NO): NO